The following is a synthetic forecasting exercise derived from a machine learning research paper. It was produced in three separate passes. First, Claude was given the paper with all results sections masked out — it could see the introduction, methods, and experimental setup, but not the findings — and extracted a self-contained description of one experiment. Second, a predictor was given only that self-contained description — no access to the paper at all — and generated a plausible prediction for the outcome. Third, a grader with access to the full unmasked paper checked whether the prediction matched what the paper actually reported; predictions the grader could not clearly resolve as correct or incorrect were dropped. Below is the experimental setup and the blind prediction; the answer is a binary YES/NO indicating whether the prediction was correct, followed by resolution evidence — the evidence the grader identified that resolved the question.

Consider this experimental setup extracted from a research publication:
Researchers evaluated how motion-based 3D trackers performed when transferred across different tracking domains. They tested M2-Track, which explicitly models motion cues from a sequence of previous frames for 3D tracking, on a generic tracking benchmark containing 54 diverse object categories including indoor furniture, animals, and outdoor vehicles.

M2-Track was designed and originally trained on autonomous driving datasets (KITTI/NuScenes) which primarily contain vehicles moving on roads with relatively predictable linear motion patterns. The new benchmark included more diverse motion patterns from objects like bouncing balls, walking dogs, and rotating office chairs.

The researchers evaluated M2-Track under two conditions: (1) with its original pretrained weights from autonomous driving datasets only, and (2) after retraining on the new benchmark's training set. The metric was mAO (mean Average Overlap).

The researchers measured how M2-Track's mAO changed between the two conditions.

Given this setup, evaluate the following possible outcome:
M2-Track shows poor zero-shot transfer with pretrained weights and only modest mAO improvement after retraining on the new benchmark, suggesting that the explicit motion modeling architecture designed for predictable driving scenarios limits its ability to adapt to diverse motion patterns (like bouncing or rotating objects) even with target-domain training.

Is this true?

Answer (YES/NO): NO